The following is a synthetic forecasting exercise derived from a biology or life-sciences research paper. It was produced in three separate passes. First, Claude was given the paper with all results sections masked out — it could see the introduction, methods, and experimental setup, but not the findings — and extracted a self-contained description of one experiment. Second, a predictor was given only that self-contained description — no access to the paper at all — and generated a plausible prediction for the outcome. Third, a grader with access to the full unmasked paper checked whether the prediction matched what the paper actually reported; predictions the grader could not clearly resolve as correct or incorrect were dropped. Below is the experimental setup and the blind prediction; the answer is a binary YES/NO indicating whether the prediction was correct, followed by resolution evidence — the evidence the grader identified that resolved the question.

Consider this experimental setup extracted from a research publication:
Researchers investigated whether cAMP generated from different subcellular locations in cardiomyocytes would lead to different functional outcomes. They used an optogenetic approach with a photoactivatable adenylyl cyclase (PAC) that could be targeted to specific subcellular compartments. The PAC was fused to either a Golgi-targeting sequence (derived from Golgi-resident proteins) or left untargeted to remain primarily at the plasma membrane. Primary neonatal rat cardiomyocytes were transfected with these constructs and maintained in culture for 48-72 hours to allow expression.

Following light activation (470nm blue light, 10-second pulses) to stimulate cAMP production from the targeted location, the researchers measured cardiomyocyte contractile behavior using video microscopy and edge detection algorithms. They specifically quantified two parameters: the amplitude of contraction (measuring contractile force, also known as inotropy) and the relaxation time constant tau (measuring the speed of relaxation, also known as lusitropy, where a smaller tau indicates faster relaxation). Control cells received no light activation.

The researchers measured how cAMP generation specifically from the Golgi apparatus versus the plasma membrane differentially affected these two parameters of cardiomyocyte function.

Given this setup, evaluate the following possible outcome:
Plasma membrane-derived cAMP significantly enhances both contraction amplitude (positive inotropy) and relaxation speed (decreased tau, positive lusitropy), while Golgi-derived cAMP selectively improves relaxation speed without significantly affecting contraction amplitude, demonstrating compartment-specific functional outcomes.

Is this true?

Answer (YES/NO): NO